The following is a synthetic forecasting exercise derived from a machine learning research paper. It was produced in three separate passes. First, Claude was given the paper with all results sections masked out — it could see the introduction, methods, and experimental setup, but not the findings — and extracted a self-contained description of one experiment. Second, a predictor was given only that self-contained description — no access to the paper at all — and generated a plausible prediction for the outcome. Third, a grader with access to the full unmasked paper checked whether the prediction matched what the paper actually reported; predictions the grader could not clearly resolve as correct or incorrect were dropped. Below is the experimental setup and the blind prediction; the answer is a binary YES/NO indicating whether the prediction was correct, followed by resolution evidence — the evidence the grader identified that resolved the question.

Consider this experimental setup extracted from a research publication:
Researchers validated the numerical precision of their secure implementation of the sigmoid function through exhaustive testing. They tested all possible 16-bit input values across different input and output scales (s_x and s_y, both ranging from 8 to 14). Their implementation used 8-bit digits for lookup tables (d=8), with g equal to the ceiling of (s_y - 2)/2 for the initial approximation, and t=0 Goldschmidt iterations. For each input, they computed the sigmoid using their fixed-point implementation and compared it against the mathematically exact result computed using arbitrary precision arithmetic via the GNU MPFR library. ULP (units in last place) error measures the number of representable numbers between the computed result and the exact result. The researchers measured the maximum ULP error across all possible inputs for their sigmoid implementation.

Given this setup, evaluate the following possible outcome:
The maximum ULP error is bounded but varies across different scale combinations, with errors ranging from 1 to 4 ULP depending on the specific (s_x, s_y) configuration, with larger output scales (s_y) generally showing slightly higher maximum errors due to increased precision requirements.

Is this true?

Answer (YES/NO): NO